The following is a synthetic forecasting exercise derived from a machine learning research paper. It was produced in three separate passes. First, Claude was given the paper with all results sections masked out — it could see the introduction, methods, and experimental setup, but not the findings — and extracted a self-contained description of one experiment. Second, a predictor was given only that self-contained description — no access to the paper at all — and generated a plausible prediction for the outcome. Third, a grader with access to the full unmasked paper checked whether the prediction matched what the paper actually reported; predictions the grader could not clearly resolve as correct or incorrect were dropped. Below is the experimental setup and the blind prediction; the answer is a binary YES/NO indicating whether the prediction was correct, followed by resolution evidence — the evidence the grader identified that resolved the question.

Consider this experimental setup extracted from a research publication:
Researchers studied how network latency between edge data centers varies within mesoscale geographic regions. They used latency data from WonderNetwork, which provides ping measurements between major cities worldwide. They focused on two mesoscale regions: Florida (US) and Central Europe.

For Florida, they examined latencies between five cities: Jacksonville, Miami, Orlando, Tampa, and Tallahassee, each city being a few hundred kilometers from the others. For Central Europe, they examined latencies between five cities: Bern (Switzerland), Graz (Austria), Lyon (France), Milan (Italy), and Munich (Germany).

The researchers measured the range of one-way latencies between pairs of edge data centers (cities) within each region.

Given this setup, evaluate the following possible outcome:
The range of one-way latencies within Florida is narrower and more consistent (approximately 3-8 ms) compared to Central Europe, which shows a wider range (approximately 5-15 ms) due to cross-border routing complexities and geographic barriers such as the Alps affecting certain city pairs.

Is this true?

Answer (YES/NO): NO